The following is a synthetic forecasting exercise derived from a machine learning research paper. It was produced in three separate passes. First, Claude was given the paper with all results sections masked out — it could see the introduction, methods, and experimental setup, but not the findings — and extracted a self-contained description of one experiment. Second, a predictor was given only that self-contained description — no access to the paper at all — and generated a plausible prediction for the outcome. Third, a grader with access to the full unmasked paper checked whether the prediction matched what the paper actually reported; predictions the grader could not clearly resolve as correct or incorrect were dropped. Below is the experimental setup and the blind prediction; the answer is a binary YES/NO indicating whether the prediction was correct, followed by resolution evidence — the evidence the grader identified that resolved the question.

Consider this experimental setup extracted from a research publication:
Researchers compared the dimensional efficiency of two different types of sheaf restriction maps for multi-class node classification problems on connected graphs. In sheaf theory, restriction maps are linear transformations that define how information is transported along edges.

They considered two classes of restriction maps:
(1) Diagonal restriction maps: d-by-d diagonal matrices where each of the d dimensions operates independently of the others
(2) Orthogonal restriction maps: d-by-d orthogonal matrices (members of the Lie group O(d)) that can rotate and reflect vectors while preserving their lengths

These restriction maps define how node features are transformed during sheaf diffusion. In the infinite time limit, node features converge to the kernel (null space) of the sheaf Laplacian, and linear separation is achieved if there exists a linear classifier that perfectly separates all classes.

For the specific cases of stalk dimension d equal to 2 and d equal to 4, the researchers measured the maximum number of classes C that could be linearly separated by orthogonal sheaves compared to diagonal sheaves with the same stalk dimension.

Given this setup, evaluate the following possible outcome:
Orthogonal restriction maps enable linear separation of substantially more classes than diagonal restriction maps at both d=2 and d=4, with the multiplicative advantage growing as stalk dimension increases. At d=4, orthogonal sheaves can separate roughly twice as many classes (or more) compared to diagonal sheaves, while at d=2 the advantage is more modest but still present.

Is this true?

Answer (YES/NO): NO